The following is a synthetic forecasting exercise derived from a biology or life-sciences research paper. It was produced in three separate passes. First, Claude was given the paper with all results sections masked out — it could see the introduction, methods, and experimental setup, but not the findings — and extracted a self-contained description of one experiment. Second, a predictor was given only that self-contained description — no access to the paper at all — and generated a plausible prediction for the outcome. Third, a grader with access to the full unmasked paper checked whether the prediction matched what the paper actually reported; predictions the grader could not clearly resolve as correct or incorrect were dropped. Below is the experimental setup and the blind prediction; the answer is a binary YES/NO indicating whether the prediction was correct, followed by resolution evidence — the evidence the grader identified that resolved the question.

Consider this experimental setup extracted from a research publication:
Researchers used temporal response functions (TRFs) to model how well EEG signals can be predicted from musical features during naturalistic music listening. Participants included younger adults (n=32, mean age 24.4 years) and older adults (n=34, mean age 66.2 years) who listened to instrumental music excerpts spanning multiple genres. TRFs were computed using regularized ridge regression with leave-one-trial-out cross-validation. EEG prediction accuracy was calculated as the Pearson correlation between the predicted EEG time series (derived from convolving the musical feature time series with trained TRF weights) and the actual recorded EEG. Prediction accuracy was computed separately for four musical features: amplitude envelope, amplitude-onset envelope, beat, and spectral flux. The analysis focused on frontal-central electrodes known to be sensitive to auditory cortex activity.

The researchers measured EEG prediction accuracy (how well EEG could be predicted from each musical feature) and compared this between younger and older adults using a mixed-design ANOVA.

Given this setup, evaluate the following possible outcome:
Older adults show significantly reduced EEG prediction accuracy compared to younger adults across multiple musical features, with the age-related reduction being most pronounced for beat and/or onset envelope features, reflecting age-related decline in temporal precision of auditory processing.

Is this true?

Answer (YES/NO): NO